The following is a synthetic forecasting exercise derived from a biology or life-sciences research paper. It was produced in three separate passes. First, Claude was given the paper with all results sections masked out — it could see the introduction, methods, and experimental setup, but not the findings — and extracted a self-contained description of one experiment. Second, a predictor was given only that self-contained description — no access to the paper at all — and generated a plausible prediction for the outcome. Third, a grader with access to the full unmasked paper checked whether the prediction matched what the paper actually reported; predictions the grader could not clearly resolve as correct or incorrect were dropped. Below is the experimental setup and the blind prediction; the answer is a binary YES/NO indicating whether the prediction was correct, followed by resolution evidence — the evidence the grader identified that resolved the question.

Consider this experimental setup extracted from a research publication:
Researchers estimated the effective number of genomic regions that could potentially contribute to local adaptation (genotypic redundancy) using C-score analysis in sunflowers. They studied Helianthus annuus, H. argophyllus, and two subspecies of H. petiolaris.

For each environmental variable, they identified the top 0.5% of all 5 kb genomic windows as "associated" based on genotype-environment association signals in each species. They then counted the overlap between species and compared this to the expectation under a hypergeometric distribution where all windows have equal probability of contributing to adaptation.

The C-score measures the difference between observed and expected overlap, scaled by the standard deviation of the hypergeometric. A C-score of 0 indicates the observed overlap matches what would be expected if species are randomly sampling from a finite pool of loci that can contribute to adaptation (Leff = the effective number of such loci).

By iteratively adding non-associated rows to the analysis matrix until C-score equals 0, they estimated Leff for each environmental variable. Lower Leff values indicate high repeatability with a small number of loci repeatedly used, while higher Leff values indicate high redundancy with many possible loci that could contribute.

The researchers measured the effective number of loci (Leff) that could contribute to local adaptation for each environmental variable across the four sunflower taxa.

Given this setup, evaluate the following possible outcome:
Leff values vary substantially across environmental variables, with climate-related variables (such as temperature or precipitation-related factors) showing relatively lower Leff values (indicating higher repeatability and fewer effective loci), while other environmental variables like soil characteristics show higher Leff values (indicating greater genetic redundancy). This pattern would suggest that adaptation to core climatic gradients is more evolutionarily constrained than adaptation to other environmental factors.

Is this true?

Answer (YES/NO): YES